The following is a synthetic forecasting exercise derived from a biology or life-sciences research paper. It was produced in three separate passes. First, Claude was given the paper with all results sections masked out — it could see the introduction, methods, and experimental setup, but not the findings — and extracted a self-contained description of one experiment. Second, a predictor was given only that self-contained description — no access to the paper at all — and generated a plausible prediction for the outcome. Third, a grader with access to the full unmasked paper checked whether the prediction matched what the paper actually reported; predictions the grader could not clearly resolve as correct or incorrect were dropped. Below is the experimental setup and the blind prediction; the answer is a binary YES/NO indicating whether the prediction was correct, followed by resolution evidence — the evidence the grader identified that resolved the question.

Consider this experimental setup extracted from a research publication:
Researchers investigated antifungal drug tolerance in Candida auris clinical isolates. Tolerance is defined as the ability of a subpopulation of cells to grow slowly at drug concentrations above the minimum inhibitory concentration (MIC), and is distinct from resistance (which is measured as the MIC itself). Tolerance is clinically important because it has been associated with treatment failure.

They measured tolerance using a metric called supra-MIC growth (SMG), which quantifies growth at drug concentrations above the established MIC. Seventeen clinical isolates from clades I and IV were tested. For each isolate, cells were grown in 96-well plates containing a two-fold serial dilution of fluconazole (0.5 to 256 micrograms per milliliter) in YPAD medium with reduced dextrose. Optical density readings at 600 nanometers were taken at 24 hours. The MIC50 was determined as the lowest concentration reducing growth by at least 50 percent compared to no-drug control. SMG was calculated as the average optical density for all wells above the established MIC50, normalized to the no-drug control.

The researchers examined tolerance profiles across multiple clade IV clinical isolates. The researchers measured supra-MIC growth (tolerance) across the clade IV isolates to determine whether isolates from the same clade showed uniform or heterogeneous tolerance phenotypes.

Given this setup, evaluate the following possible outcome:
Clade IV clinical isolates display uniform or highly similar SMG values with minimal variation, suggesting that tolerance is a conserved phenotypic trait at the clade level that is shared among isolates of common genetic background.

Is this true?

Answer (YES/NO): NO